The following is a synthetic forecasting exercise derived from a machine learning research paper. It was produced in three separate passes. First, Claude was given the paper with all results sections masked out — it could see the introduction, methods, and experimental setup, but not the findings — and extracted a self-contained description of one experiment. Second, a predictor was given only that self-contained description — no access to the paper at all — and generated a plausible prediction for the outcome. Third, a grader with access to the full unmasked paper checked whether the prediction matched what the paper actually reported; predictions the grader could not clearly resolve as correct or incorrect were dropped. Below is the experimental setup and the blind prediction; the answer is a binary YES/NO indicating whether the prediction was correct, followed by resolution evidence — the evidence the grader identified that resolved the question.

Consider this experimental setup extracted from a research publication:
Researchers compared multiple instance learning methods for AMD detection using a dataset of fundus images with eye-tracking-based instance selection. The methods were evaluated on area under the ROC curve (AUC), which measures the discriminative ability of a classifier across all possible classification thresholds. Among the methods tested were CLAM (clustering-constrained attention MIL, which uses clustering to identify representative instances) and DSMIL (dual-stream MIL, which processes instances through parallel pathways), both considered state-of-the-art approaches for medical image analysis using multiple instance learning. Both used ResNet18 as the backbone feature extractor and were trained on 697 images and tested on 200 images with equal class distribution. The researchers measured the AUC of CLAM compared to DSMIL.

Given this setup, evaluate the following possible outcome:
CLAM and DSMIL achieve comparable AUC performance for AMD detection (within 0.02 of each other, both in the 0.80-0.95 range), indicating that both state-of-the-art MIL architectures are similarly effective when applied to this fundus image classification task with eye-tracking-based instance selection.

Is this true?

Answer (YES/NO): YES